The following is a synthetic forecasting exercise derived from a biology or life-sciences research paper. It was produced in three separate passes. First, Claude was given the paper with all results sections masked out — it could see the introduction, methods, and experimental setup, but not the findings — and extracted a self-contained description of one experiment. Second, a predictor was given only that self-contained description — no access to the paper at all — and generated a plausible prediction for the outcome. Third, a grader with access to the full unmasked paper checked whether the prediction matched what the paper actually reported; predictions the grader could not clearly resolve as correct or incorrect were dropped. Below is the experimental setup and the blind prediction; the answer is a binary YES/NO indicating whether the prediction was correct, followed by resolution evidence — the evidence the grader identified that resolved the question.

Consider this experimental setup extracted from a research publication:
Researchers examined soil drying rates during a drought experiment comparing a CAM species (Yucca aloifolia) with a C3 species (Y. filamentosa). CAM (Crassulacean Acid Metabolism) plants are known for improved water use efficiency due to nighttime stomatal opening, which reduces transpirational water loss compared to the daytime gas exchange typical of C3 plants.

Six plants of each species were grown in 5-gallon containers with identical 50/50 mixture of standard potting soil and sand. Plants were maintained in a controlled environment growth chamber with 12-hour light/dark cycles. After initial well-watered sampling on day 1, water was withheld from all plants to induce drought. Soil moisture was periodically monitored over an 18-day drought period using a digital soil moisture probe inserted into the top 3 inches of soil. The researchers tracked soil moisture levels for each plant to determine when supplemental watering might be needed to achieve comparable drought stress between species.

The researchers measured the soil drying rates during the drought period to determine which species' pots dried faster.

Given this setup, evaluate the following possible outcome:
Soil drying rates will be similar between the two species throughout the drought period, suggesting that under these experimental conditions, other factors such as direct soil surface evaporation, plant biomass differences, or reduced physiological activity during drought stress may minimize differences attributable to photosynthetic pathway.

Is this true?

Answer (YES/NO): NO